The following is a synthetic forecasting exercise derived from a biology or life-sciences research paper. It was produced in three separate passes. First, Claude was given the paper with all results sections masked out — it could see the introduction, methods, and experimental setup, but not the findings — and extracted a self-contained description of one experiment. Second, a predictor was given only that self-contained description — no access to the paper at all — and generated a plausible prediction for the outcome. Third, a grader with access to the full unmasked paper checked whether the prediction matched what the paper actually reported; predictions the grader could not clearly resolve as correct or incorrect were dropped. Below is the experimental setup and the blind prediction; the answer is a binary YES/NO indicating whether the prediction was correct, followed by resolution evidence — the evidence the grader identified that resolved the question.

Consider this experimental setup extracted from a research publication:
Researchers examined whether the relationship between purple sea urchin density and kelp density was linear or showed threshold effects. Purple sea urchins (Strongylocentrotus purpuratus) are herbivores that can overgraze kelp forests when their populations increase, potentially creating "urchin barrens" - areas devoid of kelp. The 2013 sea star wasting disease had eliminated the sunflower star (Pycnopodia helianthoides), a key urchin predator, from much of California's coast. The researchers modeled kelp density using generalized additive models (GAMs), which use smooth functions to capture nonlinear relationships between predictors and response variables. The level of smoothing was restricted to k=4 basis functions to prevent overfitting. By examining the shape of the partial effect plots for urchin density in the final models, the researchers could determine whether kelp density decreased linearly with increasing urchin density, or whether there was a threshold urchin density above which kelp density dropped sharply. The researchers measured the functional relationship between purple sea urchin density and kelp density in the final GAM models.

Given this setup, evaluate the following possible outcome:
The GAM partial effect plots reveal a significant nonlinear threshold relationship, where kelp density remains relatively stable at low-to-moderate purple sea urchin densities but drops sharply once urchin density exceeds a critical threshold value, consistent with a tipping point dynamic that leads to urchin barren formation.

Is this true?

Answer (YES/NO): YES